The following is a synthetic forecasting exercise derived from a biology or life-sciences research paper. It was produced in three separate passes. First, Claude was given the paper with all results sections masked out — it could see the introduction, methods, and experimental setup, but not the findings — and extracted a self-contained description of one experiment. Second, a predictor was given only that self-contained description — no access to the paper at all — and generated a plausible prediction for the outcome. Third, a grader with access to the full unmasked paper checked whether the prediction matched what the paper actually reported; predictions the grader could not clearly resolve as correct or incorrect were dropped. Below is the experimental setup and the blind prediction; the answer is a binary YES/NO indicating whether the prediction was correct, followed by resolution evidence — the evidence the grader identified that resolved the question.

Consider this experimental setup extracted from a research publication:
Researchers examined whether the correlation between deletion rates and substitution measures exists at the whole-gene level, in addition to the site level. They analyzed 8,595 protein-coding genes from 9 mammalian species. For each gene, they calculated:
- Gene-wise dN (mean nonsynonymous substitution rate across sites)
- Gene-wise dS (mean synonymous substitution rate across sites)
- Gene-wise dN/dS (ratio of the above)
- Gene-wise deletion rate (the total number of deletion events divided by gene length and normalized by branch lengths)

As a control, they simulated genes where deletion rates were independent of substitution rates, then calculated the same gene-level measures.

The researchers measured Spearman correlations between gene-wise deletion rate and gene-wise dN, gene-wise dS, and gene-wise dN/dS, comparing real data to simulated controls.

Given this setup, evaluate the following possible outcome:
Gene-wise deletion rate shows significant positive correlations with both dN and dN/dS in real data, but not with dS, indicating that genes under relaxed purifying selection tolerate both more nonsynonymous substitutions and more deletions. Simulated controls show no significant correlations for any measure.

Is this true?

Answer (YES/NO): NO